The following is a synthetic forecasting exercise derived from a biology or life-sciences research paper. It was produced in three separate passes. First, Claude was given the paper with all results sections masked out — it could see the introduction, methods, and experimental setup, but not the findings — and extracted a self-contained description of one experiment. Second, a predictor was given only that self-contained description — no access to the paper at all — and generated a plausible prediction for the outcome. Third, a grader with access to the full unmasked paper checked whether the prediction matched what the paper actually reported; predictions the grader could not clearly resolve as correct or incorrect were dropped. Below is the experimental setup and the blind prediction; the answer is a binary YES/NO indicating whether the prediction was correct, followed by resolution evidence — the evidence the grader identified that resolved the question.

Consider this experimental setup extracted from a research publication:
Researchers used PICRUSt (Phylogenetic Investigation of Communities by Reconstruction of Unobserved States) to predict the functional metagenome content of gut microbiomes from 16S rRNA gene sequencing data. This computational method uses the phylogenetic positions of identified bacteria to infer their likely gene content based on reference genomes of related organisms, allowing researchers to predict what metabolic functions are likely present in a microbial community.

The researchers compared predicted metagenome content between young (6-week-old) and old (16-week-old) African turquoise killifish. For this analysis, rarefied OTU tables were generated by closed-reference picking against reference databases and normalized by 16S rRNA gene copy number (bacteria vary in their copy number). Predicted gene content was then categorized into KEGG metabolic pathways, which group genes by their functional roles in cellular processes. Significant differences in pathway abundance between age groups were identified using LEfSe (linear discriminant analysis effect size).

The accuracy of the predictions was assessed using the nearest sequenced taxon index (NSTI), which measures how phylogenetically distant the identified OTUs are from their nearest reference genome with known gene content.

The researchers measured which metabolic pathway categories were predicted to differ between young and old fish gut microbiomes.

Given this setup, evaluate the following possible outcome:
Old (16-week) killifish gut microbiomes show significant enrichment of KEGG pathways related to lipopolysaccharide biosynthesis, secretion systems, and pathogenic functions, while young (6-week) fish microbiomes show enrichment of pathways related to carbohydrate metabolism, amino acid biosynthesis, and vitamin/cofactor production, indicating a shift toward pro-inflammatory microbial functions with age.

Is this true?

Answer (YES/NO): NO